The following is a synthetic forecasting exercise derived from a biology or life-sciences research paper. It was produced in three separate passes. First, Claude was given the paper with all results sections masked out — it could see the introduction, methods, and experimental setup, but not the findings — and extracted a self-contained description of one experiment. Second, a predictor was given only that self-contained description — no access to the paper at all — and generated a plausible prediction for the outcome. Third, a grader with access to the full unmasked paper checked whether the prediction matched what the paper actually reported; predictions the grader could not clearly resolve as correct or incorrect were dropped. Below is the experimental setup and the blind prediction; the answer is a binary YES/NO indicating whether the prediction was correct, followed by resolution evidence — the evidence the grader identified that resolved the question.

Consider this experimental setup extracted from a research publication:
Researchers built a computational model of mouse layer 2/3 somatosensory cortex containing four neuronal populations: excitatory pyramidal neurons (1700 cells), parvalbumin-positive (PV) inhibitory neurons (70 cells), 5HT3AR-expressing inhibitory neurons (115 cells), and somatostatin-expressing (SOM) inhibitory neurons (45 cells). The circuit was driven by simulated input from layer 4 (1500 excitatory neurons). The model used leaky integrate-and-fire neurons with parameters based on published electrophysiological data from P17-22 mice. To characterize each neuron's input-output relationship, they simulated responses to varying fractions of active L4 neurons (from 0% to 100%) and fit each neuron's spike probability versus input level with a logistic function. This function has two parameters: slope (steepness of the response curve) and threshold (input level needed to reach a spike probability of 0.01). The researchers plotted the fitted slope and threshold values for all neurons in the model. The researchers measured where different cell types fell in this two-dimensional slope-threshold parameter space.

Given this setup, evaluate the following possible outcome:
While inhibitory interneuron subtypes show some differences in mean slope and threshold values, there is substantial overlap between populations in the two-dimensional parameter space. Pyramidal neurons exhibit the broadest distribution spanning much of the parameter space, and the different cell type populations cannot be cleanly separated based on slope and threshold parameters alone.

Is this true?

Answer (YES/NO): NO